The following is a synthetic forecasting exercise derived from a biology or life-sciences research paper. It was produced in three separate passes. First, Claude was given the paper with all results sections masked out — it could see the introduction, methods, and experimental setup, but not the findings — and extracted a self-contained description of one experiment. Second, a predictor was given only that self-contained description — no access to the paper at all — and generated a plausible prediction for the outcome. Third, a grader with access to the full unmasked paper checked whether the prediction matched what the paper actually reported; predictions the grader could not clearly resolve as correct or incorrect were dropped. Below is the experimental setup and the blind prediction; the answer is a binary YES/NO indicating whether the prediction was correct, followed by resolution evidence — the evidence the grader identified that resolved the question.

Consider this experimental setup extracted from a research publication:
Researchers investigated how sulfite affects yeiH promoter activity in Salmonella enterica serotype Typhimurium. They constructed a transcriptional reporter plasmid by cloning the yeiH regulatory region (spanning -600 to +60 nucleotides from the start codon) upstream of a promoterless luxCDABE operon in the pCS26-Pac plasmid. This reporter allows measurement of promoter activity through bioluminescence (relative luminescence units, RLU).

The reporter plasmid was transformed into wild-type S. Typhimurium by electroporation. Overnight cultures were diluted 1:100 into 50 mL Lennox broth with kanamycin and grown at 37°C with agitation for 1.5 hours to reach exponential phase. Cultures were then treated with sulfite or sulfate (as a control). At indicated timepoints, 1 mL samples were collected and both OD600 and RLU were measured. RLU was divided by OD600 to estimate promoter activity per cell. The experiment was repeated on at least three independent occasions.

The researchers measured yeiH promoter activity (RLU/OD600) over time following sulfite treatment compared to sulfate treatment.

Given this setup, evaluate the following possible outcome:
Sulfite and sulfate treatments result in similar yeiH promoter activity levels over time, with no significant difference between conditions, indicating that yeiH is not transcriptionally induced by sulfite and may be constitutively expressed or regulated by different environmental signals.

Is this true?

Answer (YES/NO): NO